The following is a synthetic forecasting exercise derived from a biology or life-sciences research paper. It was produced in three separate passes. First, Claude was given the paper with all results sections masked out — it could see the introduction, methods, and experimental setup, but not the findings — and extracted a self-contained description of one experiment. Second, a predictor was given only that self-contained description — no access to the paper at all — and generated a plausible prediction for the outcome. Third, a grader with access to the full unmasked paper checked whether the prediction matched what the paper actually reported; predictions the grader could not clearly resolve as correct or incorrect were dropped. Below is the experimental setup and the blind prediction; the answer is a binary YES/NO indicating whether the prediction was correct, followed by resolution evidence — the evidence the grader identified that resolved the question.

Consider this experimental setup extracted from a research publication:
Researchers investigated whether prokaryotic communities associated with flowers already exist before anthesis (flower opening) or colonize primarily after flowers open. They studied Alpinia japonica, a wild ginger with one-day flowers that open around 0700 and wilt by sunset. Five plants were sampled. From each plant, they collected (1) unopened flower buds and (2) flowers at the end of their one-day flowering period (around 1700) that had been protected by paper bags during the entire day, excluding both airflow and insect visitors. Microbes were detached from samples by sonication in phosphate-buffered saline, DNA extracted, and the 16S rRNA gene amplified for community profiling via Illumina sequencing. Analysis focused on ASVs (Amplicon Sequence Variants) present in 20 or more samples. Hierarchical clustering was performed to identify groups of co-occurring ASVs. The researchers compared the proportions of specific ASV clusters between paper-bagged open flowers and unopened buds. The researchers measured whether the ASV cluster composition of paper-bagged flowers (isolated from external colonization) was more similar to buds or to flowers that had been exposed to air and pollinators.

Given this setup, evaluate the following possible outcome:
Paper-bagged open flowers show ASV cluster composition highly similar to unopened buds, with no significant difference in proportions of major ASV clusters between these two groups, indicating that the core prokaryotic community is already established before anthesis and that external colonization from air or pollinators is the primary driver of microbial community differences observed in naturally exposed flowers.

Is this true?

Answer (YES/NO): NO